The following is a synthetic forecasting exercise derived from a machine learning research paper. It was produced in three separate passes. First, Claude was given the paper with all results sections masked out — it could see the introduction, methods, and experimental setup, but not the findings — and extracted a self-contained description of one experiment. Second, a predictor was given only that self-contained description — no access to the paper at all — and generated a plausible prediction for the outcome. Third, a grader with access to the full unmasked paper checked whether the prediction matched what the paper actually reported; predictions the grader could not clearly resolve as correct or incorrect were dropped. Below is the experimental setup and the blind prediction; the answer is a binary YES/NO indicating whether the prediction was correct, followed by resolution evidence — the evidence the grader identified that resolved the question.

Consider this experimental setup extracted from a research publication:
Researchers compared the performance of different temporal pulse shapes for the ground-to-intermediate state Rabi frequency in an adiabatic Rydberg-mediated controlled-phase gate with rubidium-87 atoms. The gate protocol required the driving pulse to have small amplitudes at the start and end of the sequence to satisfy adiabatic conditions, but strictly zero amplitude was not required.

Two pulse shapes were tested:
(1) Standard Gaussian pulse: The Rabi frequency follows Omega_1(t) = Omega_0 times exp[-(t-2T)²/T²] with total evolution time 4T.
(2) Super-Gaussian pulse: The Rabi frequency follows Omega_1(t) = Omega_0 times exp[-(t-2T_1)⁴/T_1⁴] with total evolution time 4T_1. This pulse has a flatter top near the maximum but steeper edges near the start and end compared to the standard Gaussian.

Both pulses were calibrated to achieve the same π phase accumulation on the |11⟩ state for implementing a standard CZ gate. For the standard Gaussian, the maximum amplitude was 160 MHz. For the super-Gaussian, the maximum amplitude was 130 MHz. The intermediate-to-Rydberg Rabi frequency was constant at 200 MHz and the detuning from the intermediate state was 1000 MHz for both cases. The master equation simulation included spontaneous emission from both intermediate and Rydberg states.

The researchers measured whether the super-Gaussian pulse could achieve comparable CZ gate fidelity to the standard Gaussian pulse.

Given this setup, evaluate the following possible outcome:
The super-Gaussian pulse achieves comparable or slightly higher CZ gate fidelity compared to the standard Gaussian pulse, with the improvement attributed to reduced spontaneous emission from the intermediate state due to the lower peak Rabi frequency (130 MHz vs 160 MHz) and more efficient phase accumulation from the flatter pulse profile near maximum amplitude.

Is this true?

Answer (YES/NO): NO